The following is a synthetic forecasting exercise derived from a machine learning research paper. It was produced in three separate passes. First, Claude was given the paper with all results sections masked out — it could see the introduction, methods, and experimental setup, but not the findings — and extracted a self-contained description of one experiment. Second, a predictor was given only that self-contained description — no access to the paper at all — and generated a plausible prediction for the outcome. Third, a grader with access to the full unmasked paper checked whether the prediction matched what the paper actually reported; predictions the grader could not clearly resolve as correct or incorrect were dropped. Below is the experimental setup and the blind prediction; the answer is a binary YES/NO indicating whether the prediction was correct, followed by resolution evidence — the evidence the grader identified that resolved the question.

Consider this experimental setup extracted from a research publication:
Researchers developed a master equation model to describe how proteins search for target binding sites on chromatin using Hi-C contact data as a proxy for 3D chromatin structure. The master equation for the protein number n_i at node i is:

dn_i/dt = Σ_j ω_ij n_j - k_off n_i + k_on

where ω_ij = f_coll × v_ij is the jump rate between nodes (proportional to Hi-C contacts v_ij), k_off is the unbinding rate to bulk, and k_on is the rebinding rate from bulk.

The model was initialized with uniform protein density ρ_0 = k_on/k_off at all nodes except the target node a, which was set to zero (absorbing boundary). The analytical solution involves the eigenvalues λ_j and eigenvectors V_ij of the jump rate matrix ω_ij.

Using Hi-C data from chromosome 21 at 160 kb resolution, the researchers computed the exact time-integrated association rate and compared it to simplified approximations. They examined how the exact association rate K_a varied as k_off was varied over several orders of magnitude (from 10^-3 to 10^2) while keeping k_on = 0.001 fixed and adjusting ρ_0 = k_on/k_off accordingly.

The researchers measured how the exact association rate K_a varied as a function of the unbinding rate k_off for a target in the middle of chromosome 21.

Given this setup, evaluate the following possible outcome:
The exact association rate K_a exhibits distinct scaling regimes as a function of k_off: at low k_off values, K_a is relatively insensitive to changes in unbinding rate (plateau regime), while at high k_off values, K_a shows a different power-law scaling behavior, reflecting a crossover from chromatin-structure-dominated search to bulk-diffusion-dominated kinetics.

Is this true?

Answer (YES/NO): NO